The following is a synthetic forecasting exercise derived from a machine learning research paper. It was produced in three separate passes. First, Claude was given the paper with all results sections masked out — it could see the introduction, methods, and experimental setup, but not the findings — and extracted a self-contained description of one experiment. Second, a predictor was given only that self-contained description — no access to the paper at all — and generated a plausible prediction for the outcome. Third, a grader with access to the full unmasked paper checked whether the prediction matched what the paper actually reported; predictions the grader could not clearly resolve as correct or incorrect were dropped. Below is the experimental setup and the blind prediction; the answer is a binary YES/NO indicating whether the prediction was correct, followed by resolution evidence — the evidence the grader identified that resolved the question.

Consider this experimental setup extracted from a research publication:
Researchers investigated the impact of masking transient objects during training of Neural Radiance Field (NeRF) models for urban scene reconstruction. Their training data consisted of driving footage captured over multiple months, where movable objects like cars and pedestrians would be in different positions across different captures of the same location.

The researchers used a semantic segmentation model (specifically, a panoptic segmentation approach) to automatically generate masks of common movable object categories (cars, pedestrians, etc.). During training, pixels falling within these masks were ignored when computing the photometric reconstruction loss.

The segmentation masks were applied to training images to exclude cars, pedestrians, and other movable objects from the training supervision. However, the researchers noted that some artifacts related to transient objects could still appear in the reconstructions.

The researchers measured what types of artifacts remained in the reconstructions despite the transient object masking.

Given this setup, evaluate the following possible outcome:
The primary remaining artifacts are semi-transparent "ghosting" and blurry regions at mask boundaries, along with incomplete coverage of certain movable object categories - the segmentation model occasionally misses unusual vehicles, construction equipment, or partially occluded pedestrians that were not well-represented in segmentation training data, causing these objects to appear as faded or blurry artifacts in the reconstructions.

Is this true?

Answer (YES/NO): NO